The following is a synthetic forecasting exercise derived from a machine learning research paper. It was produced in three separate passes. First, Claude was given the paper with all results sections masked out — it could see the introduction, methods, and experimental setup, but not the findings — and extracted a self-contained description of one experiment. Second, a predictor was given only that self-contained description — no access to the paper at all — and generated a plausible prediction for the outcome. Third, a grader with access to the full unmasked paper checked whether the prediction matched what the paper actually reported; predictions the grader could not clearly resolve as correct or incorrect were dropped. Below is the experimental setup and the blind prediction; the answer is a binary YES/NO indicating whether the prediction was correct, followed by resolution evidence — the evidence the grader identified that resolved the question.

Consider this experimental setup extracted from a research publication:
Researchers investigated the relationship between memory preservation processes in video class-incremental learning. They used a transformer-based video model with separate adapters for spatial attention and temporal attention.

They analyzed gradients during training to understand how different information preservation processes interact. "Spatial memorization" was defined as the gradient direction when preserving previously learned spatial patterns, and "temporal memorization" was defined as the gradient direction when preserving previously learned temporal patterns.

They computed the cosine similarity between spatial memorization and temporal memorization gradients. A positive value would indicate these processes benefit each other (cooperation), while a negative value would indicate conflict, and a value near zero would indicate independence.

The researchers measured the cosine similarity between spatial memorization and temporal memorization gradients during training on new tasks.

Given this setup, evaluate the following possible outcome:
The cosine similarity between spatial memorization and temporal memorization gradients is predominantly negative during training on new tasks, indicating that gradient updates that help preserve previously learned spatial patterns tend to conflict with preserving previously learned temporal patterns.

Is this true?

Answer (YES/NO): NO